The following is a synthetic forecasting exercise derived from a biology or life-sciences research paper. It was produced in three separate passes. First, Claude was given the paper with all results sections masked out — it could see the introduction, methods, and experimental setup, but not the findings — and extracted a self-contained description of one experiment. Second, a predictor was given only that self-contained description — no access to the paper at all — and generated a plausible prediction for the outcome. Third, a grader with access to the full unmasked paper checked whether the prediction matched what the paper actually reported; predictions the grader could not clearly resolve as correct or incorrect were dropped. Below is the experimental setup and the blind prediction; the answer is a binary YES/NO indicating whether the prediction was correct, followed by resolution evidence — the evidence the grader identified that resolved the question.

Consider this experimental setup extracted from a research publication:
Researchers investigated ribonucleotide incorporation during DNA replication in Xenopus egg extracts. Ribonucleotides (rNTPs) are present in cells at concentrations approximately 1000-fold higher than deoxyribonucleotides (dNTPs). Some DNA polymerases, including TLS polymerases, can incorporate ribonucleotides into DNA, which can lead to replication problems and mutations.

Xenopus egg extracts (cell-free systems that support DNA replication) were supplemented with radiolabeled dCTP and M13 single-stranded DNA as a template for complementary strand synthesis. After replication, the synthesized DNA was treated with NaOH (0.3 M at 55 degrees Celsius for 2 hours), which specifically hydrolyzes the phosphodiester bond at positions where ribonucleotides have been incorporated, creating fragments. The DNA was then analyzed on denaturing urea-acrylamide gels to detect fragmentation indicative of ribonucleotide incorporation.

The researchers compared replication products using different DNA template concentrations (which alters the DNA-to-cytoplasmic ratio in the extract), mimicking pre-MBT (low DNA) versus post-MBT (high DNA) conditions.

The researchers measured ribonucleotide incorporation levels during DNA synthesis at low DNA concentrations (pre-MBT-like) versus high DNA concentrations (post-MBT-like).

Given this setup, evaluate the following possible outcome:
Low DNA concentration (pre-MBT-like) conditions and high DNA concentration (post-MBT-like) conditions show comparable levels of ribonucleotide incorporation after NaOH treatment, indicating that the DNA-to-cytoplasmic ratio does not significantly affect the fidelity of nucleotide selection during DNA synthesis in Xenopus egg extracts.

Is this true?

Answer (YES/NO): NO